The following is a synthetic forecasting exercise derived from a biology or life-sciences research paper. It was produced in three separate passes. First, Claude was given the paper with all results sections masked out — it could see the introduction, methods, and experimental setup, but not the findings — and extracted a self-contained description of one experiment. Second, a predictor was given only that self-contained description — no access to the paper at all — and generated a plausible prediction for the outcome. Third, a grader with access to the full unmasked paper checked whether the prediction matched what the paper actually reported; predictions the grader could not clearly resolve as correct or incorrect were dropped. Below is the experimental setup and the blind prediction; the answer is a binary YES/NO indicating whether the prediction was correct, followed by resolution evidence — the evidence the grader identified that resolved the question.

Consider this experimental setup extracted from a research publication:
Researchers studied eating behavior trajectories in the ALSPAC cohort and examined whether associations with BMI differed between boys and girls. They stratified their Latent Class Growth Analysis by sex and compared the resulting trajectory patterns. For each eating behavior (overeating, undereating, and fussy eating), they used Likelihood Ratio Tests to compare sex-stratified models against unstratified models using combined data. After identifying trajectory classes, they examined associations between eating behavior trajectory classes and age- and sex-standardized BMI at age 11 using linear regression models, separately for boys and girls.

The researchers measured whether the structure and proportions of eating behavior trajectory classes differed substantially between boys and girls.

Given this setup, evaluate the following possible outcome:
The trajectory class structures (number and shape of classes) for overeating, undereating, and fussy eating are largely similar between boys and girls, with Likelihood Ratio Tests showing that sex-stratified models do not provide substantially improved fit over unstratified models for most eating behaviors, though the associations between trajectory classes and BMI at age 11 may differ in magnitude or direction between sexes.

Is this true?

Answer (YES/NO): NO